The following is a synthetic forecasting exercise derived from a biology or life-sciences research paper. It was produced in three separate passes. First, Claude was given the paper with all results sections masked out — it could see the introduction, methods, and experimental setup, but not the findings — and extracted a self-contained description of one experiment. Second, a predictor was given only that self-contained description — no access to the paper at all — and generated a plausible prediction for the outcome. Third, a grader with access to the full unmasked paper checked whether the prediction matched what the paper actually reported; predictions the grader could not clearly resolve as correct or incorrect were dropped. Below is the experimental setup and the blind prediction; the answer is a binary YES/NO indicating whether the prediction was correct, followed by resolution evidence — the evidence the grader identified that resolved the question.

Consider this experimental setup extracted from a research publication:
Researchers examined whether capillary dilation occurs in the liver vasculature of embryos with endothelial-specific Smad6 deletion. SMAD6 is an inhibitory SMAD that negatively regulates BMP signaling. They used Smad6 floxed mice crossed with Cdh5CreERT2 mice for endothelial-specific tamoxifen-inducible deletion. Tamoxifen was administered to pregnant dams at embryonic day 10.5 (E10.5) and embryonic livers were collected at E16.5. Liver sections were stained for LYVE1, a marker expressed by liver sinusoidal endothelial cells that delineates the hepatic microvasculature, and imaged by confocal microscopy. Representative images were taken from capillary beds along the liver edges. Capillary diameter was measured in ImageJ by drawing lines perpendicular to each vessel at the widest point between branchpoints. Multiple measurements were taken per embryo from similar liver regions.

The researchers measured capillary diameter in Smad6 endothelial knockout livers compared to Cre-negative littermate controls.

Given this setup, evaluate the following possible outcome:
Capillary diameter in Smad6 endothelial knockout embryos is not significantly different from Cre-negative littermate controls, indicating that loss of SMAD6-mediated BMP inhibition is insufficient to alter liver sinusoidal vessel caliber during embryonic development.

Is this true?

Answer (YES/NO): NO